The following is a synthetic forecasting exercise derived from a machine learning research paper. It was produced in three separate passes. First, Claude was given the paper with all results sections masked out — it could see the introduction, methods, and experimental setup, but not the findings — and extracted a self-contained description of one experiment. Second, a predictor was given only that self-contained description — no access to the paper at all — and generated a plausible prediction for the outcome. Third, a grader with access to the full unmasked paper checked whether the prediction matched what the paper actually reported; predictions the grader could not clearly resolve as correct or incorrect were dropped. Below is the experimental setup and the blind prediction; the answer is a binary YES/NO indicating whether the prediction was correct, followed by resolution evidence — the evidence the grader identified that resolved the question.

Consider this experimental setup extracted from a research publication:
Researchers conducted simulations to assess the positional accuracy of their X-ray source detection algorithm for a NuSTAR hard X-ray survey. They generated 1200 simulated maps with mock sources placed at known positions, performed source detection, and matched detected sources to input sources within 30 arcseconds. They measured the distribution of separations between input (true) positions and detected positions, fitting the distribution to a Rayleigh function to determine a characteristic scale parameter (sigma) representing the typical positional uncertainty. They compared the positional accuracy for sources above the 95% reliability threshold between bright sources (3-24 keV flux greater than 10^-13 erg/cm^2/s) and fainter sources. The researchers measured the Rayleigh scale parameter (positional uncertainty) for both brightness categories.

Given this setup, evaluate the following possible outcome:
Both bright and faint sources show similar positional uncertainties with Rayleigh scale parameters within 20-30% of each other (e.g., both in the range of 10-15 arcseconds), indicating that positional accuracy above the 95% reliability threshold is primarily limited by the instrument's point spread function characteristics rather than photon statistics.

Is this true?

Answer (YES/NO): NO